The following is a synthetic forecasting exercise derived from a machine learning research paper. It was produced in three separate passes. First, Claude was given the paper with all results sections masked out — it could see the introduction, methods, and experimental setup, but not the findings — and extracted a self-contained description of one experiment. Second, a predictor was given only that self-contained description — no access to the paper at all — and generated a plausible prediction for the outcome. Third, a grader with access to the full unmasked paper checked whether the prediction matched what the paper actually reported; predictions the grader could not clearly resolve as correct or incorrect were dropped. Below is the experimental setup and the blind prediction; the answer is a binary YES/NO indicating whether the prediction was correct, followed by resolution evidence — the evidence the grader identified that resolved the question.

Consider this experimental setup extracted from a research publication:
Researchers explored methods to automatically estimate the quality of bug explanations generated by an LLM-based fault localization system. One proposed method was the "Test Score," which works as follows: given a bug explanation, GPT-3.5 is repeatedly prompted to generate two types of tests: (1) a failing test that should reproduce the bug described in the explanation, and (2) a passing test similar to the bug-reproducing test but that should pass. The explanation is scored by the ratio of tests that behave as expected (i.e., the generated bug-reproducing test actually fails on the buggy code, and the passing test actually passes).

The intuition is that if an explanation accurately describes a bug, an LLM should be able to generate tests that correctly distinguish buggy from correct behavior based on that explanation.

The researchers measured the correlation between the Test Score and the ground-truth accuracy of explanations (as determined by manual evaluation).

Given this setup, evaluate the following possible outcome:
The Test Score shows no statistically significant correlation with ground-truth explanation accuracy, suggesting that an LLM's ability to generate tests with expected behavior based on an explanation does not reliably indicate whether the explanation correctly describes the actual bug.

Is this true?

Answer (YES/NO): NO